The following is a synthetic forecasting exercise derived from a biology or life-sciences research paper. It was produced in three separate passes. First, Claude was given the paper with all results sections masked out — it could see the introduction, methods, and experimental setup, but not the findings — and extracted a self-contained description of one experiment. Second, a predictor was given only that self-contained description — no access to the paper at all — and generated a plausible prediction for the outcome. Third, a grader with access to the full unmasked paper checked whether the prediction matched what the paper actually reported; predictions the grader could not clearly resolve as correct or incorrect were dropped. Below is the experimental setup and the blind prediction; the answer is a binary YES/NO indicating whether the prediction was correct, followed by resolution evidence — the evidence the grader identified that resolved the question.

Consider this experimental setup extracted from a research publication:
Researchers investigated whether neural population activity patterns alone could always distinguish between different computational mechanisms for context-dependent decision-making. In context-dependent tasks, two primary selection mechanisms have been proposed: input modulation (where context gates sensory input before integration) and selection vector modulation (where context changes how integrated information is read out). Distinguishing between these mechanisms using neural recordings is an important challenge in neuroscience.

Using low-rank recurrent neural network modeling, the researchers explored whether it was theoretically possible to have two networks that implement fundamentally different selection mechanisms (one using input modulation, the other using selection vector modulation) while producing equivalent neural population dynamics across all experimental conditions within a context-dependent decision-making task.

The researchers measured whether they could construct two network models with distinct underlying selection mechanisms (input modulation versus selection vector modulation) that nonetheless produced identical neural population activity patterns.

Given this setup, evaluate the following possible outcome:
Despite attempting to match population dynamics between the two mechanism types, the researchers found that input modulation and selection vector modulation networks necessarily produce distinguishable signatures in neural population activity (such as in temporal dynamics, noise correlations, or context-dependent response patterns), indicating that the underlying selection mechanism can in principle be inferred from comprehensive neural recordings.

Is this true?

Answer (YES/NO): NO